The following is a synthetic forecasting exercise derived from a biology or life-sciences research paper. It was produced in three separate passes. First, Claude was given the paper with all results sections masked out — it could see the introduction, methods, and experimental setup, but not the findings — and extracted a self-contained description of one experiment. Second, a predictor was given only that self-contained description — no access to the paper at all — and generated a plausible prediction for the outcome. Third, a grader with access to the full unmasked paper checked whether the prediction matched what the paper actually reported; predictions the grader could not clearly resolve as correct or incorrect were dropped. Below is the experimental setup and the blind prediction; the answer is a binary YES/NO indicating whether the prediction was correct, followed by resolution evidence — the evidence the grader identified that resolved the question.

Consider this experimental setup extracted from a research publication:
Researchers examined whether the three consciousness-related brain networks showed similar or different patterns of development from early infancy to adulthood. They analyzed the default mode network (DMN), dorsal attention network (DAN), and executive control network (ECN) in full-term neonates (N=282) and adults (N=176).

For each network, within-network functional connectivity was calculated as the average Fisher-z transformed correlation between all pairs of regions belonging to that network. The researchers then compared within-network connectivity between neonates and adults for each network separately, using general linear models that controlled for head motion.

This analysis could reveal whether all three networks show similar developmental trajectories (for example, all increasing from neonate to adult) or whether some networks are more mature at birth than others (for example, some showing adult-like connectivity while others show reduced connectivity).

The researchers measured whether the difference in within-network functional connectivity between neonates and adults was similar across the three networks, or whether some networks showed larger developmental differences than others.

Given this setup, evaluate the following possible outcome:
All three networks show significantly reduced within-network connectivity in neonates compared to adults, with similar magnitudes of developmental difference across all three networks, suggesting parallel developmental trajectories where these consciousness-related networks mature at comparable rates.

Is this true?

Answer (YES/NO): NO